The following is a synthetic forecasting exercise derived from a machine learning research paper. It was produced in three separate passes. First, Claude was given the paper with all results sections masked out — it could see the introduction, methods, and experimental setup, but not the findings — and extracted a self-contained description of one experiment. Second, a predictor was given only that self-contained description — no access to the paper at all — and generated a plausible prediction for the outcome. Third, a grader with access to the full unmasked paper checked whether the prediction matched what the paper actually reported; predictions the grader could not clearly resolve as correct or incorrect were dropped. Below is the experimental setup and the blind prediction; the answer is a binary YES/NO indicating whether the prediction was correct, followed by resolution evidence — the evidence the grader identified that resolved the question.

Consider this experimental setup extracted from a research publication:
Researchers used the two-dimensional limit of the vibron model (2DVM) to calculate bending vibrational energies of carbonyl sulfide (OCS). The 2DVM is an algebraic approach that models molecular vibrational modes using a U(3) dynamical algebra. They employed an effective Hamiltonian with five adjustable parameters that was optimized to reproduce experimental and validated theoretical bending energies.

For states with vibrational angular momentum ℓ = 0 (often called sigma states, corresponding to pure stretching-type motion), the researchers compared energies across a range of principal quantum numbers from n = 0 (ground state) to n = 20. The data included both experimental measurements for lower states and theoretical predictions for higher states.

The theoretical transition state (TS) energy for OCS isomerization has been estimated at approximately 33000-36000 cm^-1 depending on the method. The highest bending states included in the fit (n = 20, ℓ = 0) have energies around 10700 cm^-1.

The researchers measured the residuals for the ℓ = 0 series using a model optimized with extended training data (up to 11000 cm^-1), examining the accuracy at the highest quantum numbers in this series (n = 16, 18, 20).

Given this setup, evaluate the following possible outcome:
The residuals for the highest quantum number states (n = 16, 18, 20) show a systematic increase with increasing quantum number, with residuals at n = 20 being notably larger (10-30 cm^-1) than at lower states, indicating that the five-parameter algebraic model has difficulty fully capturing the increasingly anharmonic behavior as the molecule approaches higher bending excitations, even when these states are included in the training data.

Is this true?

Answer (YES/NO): NO